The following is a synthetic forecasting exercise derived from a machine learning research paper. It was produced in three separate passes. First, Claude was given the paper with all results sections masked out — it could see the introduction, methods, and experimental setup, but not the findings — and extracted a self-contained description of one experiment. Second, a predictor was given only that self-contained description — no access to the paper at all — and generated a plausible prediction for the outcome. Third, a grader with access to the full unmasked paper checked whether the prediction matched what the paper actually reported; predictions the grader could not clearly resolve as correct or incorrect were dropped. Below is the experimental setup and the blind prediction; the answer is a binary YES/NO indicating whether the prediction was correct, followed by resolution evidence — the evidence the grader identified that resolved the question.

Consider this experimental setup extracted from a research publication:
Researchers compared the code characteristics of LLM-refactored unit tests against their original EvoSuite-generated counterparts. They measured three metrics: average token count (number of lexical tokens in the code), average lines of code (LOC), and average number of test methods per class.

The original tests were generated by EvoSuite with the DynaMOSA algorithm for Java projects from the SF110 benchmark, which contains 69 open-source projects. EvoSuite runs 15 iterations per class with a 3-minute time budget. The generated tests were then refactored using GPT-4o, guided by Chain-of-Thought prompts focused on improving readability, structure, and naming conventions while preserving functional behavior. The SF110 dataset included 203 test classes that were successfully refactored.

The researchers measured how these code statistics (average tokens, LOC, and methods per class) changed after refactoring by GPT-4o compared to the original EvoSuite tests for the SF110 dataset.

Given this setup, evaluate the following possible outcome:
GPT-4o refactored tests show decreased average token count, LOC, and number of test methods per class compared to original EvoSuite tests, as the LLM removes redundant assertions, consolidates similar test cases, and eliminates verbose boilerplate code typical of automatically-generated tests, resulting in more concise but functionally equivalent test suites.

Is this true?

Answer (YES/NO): YES